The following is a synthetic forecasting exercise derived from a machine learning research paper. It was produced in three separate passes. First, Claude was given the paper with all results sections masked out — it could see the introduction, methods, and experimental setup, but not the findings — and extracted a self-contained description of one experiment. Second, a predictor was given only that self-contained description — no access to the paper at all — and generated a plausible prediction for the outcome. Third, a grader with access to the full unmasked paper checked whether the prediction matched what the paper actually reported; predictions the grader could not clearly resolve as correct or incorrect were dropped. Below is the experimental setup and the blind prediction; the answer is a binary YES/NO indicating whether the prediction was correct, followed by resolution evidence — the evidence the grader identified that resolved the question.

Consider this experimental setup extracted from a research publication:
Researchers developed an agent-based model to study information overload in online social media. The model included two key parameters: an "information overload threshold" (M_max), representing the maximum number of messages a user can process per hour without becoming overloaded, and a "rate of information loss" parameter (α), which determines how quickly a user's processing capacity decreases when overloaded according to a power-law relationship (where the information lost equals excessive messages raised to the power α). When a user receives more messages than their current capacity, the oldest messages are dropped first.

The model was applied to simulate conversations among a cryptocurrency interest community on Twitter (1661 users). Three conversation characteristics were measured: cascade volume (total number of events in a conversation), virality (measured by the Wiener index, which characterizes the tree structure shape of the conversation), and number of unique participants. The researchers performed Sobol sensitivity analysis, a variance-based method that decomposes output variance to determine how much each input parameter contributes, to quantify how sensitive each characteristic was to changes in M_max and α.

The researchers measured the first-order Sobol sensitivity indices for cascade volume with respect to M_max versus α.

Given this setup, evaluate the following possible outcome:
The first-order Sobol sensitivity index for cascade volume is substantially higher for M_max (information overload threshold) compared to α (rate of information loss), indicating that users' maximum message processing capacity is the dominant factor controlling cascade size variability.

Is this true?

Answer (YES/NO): NO